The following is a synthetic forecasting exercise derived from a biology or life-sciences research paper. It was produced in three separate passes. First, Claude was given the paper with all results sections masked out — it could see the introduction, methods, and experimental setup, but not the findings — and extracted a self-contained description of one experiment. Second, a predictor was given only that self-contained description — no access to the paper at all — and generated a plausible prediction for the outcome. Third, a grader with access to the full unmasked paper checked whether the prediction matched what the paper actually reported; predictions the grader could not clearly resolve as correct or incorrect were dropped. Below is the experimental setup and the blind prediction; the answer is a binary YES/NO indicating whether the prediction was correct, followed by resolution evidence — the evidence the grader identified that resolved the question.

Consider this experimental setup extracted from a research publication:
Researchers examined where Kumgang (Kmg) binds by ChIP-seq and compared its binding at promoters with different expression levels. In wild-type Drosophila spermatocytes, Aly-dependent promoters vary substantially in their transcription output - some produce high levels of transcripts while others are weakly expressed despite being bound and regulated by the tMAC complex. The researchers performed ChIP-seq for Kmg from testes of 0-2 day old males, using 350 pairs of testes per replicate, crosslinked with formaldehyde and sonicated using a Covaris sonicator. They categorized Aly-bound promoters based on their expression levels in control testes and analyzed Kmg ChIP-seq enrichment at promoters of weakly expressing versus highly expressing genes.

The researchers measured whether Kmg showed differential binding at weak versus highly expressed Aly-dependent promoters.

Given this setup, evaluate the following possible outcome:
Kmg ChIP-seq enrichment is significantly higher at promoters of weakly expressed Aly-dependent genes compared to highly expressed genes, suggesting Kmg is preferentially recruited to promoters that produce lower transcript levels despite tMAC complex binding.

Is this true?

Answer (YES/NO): YES